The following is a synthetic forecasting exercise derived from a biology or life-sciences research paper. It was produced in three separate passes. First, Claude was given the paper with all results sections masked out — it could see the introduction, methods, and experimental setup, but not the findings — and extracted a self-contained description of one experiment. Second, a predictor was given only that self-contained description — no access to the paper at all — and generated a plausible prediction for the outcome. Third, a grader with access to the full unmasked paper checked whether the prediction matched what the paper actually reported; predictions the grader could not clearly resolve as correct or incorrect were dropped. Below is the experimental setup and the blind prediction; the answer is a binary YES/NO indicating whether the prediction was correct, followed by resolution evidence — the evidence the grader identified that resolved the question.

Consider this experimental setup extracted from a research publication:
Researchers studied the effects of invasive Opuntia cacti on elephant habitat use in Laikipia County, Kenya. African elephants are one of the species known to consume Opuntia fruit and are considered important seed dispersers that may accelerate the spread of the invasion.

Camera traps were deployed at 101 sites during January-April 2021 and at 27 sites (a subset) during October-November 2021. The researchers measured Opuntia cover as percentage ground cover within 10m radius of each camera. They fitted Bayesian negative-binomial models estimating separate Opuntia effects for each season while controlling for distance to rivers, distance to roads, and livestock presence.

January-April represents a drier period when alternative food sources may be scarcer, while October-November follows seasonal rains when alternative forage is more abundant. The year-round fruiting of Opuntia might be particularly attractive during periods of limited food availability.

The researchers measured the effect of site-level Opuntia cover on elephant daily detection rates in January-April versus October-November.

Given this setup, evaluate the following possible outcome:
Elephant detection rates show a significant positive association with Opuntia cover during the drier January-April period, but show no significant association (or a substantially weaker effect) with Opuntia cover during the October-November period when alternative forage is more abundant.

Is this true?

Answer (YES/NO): YES